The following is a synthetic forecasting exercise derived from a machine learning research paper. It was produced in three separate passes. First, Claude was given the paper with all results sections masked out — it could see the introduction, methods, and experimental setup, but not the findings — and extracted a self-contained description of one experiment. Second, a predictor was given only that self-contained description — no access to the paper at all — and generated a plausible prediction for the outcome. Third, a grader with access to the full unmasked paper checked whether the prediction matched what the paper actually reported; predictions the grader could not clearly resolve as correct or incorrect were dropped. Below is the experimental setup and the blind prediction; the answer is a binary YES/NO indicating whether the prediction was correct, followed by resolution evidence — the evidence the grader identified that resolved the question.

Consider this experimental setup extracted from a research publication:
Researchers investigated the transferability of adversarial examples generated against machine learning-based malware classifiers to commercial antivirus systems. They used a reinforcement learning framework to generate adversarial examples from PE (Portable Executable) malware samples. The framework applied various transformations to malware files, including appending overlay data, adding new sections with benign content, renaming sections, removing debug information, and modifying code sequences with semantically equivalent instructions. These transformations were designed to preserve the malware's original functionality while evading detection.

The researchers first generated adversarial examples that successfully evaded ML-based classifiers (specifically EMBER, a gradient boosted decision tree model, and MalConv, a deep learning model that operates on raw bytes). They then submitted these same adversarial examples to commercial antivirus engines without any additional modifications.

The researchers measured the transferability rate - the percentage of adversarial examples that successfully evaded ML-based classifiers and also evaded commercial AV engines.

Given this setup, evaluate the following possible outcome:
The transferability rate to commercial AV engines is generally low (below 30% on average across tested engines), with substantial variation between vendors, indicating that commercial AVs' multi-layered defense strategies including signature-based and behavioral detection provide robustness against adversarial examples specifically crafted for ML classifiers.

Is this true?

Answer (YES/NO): YES